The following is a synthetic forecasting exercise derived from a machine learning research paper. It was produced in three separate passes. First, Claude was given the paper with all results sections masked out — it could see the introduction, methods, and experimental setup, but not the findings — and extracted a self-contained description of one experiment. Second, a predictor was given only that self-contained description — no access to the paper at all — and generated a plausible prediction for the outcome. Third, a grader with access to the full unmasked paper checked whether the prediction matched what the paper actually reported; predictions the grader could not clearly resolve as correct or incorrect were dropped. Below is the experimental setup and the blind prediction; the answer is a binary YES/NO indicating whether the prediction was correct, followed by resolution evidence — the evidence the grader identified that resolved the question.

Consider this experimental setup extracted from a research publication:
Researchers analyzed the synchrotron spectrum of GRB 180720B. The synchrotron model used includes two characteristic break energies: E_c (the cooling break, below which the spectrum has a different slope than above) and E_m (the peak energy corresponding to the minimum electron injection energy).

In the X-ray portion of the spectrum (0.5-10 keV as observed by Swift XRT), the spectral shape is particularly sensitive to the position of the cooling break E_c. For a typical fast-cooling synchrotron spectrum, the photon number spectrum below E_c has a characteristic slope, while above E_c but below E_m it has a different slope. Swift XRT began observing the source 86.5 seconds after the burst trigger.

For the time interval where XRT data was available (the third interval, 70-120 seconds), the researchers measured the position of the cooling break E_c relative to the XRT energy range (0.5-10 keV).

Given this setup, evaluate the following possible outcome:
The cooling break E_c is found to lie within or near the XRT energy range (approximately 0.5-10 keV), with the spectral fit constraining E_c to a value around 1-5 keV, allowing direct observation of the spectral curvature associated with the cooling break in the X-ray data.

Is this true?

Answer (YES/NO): NO